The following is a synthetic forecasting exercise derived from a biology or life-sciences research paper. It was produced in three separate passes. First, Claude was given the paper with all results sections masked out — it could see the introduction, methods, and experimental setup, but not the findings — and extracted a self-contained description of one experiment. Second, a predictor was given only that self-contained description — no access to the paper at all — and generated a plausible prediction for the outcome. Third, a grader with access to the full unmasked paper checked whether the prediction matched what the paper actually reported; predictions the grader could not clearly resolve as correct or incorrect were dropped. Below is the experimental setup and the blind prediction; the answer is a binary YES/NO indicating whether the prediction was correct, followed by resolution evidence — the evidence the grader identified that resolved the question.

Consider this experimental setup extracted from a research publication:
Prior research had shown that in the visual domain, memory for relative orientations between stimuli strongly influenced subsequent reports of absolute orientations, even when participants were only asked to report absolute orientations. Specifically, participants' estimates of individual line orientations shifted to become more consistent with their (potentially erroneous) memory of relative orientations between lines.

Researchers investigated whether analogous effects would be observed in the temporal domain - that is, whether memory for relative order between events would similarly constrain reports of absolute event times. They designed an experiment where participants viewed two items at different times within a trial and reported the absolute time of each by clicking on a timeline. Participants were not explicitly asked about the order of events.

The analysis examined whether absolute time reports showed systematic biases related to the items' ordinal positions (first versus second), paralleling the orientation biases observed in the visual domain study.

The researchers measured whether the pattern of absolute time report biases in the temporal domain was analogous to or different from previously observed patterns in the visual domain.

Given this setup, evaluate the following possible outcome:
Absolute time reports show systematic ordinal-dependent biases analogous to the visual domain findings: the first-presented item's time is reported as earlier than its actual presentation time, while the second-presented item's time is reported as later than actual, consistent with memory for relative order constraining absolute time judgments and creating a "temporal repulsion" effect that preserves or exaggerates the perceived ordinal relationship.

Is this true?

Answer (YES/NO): YES